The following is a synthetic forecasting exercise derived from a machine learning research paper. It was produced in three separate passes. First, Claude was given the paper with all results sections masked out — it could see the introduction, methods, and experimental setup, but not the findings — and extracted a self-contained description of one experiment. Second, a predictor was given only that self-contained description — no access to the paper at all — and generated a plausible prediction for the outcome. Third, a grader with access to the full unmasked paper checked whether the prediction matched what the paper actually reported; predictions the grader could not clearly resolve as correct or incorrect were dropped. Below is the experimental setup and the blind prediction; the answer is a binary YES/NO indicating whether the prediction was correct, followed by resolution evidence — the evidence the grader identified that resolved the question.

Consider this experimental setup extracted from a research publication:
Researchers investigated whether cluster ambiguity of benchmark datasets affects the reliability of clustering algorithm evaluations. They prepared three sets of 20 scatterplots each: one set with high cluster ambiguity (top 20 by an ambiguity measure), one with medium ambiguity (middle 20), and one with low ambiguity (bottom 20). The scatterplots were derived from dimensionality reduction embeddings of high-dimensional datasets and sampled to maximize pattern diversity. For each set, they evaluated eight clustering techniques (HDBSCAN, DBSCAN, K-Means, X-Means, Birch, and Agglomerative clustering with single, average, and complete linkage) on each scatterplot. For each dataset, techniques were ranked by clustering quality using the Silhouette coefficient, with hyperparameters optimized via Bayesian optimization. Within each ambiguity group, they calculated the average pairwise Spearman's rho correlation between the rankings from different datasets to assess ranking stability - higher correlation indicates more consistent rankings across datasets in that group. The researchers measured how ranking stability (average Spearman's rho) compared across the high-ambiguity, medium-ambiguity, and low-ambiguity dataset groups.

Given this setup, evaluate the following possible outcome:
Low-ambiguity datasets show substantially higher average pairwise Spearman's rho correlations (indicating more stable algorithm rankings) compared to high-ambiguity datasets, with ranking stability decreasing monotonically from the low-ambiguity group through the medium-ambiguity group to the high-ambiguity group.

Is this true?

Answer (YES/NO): YES